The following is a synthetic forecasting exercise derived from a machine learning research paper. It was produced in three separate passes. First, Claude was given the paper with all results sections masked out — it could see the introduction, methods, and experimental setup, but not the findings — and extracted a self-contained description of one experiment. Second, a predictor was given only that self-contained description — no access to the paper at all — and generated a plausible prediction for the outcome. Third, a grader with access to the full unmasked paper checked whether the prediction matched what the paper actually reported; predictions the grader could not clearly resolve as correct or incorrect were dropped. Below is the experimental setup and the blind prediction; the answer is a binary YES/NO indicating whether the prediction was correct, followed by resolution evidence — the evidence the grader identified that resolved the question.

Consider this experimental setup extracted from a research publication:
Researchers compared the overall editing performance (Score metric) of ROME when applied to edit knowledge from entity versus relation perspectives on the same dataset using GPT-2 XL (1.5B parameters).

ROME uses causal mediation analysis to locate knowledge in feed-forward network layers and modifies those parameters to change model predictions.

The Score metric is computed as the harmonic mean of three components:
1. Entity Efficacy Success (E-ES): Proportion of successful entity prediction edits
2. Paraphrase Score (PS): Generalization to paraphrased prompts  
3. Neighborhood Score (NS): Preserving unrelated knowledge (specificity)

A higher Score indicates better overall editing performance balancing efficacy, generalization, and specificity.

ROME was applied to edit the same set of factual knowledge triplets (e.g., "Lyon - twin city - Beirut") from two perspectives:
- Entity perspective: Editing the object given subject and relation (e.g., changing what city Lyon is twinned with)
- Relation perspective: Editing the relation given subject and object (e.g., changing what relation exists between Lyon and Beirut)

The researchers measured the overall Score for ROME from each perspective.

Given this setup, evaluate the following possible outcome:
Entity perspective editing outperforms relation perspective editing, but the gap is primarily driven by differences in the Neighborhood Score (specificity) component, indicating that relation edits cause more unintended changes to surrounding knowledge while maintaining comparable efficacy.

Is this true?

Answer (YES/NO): NO